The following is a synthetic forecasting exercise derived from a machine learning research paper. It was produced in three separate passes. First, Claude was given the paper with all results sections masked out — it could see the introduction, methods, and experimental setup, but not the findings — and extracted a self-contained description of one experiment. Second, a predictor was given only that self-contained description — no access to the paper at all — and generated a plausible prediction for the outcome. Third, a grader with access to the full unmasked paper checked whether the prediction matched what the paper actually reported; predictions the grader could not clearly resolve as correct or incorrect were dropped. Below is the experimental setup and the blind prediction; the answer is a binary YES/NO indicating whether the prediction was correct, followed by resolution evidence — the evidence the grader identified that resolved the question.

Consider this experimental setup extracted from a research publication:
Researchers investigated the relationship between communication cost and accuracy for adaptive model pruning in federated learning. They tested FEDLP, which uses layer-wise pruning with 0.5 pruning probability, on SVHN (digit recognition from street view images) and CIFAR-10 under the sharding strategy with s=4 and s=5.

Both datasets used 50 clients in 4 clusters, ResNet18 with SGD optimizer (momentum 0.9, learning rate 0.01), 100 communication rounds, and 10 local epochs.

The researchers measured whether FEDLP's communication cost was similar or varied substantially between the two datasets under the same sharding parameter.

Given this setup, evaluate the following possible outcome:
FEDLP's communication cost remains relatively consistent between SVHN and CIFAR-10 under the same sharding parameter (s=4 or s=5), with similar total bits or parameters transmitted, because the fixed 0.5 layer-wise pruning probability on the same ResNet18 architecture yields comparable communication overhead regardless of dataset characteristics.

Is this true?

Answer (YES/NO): NO